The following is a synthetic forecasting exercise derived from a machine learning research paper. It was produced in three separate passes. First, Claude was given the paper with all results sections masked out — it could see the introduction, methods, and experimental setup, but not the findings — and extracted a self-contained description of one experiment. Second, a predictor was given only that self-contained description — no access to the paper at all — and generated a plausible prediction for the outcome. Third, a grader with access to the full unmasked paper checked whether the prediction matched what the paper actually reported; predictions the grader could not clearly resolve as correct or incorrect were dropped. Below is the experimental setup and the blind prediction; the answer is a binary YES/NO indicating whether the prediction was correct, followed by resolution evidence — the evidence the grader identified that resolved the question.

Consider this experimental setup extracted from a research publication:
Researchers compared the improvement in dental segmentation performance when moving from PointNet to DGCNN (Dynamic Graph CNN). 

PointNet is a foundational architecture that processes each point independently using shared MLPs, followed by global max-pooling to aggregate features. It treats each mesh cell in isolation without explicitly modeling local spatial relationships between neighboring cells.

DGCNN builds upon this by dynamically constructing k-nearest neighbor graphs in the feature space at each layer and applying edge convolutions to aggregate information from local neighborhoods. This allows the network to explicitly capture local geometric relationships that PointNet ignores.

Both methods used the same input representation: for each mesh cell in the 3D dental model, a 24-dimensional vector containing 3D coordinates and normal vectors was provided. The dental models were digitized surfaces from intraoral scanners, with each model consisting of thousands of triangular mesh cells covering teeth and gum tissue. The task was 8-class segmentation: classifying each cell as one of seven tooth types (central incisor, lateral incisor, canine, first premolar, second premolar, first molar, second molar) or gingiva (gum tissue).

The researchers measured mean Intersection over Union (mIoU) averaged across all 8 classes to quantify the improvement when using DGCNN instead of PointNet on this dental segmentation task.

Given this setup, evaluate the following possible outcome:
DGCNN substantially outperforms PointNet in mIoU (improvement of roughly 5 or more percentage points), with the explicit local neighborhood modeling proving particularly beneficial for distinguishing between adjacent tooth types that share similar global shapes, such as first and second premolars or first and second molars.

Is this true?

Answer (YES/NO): NO